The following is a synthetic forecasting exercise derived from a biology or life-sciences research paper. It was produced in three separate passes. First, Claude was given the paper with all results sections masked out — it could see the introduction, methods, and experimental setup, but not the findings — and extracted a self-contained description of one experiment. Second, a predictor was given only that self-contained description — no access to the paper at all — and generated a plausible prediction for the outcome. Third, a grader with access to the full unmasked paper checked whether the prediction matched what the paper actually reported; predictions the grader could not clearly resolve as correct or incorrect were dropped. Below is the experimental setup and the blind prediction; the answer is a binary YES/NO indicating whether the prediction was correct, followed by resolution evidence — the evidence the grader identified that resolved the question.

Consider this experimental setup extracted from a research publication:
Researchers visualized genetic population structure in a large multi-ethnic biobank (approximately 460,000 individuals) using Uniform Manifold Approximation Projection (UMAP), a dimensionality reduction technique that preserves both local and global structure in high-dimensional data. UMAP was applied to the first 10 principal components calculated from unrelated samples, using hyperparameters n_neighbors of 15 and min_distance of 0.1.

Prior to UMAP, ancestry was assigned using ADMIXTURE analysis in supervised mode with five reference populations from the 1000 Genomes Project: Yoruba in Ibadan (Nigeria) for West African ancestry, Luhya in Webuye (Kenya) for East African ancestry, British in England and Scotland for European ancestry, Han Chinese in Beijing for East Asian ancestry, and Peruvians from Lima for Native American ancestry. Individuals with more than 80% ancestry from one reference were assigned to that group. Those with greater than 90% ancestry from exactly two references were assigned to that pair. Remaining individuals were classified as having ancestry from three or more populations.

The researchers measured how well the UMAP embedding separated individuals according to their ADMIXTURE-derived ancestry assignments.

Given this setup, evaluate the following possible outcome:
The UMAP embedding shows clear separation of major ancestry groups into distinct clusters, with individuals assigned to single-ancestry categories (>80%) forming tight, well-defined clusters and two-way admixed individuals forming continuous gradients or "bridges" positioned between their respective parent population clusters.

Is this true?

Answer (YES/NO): NO